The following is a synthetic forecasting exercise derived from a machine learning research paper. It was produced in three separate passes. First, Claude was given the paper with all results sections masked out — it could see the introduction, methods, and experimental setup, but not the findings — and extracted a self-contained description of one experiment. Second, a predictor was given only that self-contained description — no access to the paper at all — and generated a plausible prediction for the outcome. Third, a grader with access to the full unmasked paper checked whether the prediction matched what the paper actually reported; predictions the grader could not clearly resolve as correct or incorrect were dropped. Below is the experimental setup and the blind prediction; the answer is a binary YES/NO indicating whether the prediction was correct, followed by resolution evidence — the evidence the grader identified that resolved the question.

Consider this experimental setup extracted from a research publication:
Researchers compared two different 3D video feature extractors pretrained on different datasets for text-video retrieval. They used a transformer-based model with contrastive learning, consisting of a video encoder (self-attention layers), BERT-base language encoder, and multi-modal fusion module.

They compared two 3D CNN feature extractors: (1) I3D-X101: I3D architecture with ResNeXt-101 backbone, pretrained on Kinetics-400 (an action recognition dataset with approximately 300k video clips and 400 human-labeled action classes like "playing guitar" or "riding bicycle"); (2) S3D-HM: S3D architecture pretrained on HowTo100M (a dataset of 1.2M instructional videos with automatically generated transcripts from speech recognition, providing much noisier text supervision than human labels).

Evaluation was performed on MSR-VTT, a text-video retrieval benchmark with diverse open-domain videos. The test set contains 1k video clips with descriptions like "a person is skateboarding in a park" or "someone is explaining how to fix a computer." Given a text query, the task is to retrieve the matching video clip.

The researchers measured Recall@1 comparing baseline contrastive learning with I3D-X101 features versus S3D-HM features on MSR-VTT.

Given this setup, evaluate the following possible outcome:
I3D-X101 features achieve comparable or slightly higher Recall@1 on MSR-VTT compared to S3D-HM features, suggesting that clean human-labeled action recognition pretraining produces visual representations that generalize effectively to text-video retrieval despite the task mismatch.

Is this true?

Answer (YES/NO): NO